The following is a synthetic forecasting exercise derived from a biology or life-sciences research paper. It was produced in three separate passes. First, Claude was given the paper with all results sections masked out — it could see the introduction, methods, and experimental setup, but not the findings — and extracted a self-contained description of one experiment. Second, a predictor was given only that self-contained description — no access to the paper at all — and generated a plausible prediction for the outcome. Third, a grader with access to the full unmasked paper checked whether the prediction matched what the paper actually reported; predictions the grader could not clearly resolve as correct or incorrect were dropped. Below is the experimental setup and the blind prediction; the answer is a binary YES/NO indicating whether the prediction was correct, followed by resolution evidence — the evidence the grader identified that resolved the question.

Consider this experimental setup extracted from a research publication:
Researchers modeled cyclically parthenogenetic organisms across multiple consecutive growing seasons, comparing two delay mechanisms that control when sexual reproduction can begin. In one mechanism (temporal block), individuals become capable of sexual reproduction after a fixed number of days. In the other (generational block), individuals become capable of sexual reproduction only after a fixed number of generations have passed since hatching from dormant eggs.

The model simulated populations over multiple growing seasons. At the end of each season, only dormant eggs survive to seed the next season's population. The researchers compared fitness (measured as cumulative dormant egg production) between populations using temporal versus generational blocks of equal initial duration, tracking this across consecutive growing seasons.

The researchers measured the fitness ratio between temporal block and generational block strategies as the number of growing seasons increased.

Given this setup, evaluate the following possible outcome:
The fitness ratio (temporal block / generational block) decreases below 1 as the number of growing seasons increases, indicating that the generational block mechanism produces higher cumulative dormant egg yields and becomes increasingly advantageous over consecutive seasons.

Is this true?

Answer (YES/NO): NO